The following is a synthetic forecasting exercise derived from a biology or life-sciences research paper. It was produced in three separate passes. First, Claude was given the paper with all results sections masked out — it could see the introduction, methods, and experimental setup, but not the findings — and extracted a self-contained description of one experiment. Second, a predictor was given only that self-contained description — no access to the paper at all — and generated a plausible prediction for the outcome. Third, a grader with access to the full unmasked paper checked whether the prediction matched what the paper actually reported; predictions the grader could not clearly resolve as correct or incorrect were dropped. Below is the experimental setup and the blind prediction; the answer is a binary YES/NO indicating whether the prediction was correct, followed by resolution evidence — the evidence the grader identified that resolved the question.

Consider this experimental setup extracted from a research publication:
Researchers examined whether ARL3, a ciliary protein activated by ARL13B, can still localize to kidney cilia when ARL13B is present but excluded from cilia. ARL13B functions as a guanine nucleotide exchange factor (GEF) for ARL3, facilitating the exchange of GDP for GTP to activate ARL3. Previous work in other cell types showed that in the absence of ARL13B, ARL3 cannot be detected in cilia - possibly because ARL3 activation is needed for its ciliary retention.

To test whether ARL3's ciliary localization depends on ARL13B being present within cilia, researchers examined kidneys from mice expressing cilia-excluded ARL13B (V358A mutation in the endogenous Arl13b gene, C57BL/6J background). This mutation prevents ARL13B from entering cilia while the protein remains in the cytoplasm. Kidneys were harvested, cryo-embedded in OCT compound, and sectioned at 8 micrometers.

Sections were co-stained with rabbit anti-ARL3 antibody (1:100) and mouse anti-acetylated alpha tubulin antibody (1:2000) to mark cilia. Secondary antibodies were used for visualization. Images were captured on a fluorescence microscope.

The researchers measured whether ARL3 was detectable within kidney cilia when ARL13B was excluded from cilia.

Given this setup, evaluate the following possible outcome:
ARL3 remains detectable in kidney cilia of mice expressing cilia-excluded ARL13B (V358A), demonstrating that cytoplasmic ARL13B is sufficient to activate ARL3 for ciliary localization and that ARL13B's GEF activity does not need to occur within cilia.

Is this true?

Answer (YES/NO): NO